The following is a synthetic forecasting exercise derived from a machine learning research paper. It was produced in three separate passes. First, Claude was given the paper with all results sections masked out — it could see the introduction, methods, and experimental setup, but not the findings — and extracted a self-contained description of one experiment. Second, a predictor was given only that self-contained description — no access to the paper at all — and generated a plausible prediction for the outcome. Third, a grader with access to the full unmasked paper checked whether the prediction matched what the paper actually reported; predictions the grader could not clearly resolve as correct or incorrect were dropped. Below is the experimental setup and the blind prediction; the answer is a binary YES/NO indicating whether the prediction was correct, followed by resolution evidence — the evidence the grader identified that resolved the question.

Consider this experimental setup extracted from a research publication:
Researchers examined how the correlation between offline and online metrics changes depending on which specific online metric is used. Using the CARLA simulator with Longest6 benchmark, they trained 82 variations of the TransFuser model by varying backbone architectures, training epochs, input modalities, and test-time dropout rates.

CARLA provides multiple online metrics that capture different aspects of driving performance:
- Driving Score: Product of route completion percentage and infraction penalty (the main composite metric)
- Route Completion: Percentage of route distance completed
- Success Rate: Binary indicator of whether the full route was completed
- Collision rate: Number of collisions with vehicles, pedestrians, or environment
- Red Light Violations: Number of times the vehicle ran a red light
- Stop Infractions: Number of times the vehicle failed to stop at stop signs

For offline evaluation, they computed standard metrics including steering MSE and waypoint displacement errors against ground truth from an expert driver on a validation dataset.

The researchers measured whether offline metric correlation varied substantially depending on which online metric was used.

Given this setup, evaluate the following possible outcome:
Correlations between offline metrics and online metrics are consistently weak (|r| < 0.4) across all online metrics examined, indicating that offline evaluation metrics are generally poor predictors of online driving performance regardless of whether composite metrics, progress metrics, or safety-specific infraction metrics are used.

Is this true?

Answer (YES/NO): NO